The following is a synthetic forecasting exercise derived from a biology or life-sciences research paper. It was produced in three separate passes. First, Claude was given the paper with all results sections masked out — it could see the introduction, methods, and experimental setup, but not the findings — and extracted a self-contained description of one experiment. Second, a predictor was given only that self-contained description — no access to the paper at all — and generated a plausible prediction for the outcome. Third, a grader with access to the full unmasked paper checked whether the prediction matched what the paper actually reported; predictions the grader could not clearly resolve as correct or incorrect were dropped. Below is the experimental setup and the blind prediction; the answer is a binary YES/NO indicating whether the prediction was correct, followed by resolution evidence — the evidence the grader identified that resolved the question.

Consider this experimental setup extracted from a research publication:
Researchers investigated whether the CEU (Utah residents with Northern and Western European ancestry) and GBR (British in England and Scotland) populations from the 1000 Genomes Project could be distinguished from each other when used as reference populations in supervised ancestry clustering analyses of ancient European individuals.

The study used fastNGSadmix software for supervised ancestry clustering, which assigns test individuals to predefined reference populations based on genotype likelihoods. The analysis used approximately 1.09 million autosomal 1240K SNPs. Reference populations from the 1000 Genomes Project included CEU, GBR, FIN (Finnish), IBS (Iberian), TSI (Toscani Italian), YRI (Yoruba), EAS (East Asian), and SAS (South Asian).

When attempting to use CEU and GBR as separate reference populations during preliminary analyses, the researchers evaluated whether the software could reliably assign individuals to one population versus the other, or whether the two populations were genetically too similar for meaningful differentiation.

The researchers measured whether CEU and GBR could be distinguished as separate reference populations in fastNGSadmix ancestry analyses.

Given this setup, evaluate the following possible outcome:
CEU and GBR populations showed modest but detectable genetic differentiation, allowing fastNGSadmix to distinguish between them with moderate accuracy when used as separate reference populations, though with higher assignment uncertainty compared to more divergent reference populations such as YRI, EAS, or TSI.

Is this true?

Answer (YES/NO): NO